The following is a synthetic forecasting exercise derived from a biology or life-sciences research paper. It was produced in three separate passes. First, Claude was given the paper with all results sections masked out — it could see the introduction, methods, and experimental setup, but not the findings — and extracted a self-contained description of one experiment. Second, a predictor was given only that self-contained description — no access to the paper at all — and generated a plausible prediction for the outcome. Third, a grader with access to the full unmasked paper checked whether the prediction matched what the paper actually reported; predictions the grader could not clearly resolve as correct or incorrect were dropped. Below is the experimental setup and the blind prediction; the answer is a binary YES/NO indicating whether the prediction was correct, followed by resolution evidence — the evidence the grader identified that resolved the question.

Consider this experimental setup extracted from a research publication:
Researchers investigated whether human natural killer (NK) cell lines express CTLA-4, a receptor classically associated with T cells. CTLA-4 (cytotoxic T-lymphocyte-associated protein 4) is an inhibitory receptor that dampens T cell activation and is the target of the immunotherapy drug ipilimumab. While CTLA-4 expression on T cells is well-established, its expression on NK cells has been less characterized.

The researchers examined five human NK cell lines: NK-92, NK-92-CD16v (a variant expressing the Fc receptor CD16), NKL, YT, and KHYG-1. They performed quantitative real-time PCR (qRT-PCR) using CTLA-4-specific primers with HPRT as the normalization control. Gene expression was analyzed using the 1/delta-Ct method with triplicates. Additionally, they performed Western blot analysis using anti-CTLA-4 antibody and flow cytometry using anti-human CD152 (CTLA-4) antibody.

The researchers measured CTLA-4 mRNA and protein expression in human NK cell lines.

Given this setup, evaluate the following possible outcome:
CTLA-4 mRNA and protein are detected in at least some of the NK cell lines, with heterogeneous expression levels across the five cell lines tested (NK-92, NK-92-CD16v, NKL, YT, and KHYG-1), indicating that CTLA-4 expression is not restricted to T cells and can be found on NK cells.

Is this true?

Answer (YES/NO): NO